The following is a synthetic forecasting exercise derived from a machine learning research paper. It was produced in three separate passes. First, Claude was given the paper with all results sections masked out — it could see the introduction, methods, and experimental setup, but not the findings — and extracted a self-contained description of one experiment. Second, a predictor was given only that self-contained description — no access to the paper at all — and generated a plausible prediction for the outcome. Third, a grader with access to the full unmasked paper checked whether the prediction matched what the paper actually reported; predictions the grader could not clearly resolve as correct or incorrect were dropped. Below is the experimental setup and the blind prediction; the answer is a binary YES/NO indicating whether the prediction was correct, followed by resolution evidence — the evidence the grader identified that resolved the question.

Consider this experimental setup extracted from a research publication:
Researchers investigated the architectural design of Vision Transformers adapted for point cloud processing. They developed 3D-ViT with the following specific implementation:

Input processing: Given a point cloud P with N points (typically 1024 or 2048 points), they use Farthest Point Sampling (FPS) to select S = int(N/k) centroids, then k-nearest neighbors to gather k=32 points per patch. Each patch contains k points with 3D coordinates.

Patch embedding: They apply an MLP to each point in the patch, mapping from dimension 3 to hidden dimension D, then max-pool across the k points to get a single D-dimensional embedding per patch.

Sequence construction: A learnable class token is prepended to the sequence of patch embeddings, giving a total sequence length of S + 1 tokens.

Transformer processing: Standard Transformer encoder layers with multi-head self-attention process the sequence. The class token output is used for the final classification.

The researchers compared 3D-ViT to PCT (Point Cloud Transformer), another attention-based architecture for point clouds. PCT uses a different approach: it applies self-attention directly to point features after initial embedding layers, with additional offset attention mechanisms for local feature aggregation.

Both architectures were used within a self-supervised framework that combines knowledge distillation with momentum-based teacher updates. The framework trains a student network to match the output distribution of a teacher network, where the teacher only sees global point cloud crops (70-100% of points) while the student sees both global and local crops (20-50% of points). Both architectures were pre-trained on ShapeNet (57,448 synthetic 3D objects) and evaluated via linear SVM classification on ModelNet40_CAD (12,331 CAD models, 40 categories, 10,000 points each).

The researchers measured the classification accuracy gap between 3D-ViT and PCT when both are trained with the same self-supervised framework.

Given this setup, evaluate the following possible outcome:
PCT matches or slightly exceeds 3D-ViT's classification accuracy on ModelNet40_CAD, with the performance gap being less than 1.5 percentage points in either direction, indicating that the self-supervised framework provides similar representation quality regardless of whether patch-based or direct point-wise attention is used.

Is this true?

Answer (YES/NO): YES